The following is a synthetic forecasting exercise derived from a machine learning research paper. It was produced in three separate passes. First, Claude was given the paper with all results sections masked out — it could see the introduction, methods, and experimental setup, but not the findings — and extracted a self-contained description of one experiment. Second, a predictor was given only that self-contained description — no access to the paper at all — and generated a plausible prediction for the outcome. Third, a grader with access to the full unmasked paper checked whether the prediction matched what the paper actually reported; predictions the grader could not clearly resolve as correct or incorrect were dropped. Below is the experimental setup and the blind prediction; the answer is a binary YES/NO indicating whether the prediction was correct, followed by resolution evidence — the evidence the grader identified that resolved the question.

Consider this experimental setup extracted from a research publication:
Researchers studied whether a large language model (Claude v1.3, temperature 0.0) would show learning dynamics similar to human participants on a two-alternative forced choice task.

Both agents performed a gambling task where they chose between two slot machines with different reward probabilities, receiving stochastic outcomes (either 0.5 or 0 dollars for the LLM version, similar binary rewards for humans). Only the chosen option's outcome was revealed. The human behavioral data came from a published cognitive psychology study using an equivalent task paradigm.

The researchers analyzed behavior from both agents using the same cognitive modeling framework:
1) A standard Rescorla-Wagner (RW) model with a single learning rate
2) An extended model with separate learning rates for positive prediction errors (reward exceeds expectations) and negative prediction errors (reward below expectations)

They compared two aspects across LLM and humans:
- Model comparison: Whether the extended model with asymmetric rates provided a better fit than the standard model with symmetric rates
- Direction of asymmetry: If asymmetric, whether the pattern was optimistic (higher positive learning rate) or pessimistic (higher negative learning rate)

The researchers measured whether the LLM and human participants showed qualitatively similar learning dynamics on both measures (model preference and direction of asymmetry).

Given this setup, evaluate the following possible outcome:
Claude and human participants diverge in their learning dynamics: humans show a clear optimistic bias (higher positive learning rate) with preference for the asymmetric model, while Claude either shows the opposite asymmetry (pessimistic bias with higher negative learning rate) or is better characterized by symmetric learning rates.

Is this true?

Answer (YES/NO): NO